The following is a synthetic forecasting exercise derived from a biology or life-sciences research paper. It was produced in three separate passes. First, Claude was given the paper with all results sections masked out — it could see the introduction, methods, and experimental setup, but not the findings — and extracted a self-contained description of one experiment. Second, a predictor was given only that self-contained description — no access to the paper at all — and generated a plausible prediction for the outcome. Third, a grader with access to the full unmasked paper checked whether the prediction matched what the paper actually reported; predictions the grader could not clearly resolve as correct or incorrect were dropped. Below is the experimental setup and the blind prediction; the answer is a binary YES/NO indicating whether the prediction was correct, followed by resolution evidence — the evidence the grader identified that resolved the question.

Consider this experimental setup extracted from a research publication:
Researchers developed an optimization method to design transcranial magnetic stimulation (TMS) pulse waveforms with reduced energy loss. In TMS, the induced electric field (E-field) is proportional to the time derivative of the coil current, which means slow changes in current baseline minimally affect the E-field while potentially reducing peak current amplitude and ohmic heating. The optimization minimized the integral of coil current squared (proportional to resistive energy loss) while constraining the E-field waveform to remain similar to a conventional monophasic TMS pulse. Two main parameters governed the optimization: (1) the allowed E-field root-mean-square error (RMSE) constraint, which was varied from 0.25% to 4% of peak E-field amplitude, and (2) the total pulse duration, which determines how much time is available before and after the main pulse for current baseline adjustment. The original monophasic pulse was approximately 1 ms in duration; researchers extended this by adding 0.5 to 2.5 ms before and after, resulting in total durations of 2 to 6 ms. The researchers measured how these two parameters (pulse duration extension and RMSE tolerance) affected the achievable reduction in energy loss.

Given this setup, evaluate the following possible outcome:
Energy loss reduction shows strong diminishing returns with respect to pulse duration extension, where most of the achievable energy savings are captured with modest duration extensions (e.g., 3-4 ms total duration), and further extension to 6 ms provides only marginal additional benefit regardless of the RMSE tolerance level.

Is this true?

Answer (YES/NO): YES